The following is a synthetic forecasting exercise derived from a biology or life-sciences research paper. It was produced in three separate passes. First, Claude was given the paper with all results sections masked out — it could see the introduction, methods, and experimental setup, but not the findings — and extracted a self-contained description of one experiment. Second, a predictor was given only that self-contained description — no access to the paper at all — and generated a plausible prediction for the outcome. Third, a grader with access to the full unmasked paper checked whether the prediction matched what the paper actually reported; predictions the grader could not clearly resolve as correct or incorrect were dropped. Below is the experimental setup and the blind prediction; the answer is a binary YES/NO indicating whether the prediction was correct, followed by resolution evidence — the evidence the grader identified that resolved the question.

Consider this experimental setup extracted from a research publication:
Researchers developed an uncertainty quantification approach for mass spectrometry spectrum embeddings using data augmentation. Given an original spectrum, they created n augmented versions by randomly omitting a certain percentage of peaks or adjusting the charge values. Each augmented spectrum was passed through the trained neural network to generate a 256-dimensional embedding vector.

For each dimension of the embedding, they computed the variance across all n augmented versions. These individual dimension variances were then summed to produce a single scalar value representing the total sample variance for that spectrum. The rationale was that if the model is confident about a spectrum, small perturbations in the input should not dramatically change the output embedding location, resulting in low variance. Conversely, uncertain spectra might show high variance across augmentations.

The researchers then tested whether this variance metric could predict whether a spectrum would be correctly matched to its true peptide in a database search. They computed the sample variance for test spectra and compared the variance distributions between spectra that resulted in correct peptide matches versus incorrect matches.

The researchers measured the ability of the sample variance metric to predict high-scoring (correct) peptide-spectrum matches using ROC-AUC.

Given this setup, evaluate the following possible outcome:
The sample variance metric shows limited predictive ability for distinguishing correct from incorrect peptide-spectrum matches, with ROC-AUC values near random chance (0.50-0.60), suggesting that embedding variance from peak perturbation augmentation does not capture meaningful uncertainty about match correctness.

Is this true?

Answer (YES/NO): NO